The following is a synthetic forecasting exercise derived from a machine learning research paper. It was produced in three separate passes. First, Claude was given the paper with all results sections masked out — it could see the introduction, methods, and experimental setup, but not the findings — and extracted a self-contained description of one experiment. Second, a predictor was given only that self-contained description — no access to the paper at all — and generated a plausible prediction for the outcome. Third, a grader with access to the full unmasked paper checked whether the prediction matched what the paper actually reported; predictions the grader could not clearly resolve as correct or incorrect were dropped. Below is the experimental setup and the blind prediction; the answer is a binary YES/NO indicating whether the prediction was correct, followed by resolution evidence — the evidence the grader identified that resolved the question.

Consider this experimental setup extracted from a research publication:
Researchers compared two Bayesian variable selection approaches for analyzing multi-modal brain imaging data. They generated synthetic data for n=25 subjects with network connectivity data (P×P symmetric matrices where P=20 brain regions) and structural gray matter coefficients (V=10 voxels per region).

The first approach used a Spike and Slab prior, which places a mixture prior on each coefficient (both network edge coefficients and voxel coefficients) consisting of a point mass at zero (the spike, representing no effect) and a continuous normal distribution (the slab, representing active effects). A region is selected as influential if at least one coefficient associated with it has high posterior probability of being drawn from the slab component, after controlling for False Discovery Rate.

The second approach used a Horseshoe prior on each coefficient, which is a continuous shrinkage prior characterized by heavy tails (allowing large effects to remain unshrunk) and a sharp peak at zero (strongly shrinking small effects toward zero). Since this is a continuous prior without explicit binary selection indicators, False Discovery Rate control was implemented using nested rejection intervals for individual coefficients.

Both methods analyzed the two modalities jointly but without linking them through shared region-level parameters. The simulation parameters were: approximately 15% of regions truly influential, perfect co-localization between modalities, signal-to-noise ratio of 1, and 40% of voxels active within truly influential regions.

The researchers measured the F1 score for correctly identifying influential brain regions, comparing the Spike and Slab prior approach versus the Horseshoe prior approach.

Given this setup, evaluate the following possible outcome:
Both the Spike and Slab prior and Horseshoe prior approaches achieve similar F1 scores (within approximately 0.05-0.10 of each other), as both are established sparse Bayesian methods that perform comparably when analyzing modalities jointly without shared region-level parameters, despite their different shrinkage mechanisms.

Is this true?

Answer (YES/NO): YES